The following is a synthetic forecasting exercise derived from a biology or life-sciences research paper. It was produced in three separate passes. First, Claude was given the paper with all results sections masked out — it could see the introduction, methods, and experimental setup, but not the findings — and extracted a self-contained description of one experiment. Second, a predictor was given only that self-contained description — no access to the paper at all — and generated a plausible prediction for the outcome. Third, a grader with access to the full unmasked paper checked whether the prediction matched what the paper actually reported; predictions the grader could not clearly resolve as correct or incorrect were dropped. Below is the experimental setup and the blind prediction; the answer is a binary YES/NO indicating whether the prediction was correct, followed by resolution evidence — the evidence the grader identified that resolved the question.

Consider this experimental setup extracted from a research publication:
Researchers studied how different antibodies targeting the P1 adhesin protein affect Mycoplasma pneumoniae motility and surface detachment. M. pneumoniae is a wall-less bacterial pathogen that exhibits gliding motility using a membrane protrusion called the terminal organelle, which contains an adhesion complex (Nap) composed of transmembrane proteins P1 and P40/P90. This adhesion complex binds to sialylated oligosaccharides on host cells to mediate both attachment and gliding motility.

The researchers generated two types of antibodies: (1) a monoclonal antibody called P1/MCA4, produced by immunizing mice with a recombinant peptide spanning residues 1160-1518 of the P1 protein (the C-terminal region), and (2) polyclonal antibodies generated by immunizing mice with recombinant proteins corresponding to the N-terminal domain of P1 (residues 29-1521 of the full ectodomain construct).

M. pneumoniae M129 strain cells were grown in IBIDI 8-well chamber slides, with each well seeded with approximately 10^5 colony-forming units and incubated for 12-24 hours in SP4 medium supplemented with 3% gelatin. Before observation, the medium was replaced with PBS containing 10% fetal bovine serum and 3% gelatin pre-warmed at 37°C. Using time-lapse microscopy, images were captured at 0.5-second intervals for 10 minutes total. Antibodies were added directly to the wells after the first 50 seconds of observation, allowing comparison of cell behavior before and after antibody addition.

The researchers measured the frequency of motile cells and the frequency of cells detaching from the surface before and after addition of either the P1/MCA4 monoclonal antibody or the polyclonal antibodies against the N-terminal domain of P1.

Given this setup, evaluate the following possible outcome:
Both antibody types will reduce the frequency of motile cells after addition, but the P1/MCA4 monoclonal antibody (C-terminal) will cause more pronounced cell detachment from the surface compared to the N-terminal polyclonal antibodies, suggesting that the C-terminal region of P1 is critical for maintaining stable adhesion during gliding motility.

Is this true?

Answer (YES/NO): NO